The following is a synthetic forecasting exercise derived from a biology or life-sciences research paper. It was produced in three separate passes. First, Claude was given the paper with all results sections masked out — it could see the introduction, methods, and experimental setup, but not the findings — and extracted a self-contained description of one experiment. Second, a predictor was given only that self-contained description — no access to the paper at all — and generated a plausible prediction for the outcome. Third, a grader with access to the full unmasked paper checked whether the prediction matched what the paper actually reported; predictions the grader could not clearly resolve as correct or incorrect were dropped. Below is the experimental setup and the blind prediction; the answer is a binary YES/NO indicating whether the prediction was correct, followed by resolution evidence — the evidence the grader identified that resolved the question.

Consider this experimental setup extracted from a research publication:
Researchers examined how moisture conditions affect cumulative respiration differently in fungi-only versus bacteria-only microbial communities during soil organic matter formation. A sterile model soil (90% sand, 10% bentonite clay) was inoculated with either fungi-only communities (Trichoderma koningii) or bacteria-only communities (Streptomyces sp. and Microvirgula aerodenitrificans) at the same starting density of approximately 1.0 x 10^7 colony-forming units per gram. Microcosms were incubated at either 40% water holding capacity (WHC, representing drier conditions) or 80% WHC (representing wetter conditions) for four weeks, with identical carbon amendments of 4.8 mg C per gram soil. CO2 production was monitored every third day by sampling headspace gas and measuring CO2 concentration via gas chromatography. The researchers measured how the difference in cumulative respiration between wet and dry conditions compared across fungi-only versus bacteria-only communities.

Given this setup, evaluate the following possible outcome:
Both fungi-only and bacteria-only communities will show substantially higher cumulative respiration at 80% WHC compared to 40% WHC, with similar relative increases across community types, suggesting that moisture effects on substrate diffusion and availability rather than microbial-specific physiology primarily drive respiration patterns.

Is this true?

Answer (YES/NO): NO